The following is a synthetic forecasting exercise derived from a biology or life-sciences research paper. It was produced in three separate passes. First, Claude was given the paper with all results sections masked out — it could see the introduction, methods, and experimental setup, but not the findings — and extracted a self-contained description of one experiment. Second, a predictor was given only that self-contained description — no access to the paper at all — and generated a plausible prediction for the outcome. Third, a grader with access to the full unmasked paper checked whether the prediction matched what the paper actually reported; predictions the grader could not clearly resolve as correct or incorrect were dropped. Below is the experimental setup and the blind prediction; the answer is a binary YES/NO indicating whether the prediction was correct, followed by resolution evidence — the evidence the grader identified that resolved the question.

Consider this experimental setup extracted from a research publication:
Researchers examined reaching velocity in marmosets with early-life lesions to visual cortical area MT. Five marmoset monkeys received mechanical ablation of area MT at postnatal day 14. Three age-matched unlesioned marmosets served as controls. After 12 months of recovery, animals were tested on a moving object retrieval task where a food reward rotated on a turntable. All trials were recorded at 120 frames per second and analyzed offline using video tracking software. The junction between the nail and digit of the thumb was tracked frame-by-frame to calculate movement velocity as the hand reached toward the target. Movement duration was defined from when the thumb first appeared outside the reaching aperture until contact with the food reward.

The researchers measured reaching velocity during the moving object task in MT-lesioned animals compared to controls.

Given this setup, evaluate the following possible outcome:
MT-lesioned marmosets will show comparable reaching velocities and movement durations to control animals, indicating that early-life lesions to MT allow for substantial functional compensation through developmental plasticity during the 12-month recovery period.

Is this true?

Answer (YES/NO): YES